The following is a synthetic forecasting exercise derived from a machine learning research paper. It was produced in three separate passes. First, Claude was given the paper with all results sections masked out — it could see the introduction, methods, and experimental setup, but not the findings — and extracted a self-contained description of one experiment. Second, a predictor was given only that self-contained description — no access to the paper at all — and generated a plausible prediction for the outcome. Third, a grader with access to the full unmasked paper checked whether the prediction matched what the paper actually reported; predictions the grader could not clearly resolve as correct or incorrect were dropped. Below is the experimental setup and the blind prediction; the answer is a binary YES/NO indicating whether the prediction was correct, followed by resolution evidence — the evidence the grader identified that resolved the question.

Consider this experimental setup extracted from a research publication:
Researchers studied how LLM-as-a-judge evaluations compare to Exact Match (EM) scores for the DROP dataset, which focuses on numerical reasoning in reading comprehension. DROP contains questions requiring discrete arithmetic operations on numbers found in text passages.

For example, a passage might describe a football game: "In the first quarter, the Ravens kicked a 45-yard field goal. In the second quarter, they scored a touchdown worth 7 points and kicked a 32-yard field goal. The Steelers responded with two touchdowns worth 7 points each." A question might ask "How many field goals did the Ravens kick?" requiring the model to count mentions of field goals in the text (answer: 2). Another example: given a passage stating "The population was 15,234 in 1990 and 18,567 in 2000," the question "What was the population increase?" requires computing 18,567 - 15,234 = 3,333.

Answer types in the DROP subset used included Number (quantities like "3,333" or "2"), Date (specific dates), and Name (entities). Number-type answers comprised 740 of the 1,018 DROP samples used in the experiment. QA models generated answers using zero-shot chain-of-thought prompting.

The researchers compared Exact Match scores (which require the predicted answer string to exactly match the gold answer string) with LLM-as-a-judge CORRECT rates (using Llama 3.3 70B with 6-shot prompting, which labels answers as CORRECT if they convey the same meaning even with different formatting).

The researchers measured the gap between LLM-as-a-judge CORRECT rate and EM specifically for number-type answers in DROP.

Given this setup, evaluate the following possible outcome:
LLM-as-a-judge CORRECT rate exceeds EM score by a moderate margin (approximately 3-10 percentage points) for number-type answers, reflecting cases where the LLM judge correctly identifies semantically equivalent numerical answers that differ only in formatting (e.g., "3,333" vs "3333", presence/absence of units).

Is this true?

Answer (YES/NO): NO